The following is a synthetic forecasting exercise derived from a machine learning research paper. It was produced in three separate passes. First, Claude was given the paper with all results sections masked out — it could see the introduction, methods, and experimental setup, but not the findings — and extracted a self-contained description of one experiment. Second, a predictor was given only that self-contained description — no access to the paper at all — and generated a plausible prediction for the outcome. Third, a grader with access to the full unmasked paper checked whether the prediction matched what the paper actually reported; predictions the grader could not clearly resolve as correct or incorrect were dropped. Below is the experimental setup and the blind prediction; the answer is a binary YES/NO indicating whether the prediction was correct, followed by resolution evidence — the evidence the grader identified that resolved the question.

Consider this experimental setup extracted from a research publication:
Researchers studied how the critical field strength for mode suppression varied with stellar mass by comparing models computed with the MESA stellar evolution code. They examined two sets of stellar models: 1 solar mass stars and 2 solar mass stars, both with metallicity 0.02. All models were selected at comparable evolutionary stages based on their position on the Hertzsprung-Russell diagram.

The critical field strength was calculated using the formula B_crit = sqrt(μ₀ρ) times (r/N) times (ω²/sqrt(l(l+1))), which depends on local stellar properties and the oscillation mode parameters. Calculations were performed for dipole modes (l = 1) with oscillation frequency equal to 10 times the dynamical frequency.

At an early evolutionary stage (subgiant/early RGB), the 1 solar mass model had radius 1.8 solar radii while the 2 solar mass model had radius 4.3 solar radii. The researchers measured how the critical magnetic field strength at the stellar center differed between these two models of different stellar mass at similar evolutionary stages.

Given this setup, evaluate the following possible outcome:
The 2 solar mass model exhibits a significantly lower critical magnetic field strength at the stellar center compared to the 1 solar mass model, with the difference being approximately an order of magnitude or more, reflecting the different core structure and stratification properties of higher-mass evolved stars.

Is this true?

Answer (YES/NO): NO